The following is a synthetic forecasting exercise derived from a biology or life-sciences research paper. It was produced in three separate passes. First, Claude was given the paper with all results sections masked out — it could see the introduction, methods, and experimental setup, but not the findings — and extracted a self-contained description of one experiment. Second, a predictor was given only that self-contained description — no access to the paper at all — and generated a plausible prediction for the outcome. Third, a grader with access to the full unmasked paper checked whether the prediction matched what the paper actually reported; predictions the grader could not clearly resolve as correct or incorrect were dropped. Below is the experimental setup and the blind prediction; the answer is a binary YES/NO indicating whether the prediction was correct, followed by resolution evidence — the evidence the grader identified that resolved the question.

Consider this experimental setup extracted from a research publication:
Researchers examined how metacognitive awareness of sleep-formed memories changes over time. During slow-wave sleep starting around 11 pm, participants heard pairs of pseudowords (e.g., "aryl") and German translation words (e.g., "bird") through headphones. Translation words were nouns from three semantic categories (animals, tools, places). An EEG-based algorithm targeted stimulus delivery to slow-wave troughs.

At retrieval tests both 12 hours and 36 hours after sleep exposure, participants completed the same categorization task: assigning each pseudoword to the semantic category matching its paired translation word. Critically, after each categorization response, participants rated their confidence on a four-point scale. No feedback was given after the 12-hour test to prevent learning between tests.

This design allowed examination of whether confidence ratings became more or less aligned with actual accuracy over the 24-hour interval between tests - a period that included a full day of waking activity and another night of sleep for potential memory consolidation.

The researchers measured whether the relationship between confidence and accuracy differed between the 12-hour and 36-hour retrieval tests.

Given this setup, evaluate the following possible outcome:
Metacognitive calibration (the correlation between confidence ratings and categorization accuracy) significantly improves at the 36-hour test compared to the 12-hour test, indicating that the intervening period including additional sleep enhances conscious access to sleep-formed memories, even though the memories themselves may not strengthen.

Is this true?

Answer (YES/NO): NO